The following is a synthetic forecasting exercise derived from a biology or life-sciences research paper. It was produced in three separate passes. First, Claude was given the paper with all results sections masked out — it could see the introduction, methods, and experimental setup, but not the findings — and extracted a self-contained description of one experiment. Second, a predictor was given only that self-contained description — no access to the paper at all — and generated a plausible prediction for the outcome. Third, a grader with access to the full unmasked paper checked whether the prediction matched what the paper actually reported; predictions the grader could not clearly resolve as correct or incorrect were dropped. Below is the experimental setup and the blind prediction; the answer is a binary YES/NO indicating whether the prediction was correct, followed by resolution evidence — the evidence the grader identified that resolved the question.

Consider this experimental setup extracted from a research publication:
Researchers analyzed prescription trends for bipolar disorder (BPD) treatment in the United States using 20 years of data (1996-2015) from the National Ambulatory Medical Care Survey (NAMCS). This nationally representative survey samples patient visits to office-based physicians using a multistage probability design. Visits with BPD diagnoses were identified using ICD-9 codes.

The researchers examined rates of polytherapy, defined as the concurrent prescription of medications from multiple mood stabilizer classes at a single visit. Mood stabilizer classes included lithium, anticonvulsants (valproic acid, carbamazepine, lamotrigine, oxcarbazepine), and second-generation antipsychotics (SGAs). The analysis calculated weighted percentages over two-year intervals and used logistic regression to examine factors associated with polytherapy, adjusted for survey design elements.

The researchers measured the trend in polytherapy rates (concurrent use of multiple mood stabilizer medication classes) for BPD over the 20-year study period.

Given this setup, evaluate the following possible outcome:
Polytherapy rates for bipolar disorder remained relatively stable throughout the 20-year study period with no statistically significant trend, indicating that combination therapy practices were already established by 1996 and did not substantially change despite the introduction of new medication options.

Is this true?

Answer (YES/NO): NO